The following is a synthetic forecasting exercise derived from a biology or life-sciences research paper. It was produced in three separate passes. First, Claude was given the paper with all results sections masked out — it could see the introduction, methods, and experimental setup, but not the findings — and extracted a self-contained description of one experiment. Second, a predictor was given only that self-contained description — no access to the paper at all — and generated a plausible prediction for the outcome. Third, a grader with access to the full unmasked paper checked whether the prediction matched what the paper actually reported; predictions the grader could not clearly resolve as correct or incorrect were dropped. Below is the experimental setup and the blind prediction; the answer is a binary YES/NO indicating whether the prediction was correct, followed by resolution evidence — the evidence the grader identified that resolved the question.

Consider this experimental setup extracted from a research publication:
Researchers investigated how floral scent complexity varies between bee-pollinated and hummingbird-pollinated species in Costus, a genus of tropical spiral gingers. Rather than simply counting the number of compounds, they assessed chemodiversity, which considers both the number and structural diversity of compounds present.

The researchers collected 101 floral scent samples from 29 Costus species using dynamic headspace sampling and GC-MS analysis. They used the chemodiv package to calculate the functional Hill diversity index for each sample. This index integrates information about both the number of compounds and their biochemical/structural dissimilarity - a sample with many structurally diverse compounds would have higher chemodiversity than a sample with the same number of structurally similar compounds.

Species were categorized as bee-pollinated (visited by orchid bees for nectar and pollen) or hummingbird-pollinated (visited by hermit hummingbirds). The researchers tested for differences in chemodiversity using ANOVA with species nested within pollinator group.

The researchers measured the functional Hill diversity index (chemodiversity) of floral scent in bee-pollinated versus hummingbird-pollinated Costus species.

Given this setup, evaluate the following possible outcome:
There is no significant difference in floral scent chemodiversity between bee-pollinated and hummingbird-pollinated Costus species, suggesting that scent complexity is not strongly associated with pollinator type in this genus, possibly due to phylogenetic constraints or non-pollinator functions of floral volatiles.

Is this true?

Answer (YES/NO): NO